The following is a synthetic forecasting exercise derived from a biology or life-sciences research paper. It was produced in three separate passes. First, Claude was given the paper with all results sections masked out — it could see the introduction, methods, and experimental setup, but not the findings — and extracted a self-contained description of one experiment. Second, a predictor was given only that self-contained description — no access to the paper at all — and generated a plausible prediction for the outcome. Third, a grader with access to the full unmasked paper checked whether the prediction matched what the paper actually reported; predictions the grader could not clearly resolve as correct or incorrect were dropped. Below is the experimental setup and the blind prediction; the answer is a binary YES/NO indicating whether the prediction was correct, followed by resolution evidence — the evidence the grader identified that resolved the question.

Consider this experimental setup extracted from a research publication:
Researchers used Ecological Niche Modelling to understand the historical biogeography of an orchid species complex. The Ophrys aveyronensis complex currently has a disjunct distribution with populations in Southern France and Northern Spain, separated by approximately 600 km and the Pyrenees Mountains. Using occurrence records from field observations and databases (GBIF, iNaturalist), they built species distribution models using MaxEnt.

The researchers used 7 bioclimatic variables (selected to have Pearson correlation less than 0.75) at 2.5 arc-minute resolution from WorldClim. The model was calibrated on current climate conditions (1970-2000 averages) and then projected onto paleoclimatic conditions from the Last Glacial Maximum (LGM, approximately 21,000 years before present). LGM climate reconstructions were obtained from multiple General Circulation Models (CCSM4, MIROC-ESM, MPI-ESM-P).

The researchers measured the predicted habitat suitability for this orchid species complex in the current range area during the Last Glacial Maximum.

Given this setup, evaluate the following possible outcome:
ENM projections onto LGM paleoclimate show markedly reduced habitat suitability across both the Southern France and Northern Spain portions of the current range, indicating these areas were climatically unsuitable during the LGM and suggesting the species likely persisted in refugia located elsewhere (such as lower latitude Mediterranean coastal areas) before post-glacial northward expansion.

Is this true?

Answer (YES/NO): YES